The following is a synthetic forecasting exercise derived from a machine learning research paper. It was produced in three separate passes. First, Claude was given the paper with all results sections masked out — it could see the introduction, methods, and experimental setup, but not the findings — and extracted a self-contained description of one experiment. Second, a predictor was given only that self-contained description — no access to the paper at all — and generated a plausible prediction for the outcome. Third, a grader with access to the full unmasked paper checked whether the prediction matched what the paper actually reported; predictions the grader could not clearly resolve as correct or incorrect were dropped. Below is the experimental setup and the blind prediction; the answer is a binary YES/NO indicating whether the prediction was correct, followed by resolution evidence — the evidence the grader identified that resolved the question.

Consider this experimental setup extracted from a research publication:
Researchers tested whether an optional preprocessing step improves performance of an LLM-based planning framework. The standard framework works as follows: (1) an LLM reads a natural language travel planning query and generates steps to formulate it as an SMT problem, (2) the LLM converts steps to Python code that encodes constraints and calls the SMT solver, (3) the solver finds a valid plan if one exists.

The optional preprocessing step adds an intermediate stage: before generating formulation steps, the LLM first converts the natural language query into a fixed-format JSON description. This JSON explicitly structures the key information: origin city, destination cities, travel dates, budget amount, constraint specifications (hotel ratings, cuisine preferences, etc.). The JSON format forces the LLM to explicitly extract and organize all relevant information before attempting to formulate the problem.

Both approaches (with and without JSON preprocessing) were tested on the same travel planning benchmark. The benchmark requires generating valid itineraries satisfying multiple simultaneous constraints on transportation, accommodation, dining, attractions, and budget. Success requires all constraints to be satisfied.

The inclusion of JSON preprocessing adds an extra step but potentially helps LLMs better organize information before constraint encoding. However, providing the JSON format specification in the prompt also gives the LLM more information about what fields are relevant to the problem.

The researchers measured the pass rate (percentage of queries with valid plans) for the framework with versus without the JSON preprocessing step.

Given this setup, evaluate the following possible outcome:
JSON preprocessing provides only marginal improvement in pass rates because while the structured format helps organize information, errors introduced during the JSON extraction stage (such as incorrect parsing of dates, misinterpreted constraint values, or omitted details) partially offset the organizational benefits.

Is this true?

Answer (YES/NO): NO